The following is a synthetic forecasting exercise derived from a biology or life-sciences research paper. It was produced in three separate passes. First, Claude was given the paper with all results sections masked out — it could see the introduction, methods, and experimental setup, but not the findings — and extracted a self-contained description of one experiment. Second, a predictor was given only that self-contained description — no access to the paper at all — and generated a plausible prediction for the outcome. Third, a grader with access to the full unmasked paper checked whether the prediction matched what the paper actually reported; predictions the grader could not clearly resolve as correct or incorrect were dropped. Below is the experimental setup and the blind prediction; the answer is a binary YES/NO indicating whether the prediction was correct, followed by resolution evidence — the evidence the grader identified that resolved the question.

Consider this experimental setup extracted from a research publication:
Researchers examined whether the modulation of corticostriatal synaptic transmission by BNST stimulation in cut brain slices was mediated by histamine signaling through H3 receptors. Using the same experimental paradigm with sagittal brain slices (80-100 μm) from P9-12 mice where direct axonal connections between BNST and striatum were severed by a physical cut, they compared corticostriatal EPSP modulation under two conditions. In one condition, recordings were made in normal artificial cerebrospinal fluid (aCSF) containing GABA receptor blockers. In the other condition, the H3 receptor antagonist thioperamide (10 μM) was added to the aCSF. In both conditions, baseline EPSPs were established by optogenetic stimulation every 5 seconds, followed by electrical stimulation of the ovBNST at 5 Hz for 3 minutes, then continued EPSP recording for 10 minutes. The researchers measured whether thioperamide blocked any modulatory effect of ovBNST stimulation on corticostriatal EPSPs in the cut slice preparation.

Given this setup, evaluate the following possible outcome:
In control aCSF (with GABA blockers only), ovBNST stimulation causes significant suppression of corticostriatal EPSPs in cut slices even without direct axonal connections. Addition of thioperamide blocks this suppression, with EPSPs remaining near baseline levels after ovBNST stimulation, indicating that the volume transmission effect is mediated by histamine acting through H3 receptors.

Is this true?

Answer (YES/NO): YES